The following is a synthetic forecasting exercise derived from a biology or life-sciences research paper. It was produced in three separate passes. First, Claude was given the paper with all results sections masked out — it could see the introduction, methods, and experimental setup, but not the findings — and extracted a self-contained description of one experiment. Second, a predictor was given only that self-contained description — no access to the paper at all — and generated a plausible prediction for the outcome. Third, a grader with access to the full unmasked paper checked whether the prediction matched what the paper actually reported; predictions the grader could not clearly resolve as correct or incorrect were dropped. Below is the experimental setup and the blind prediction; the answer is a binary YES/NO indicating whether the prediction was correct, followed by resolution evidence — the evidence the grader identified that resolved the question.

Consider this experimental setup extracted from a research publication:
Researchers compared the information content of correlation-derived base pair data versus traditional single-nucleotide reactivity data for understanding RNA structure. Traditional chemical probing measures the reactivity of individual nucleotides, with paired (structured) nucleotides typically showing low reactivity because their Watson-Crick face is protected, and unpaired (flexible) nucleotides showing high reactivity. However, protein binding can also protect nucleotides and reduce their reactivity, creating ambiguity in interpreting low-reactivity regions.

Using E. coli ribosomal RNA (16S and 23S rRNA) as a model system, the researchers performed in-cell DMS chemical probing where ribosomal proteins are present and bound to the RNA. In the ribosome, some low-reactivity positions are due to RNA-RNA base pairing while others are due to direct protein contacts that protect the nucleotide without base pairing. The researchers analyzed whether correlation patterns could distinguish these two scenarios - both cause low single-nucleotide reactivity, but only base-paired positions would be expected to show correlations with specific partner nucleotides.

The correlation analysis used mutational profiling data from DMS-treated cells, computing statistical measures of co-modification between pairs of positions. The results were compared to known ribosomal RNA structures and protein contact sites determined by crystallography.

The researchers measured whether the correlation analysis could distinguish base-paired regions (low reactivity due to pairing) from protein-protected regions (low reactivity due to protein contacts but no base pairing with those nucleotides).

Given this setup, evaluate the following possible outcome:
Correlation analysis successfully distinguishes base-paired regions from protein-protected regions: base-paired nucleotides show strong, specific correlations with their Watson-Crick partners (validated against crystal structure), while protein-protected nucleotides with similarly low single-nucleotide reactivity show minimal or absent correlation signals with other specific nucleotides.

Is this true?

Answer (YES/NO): NO